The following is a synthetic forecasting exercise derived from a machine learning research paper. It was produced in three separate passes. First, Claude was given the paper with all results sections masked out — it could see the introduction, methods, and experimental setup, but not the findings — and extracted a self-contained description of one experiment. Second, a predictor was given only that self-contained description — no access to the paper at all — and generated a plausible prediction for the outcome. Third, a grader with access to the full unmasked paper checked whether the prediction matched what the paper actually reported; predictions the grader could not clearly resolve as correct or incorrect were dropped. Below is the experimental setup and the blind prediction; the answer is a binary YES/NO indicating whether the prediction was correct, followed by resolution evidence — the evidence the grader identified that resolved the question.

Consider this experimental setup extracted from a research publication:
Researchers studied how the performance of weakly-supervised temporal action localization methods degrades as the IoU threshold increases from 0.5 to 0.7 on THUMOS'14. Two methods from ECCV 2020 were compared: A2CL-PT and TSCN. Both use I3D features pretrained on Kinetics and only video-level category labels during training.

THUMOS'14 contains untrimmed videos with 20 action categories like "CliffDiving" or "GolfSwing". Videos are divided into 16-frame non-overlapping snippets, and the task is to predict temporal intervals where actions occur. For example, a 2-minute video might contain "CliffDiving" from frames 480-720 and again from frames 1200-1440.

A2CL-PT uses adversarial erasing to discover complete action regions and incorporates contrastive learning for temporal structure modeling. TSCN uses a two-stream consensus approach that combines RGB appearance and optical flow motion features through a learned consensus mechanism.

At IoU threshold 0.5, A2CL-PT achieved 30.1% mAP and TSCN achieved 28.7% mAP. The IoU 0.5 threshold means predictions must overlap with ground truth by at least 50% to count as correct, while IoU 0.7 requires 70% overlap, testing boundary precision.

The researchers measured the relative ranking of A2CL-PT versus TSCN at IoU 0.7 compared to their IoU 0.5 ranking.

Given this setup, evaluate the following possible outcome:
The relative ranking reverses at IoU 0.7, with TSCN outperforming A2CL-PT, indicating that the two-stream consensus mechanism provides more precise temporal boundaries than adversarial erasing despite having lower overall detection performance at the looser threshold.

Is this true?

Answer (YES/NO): NO